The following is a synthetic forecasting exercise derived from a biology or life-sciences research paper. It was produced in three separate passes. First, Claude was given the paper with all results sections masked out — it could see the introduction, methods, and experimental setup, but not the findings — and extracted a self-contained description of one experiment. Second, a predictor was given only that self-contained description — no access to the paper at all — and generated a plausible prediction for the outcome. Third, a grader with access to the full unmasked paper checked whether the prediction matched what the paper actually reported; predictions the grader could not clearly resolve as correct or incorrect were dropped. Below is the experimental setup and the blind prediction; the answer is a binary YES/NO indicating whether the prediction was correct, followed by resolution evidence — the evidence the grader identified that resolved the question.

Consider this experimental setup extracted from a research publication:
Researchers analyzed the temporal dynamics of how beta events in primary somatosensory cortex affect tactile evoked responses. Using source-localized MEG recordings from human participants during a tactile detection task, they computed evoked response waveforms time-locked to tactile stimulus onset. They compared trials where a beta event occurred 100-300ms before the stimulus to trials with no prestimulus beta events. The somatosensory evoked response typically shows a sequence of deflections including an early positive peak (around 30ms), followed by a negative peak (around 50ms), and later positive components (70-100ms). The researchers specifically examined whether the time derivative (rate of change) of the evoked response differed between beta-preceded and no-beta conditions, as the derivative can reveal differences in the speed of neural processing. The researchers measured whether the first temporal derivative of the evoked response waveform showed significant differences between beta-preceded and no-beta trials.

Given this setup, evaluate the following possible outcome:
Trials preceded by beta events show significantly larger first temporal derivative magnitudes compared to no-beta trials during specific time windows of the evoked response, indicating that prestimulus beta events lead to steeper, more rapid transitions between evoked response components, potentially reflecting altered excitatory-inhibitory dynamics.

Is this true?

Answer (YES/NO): NO